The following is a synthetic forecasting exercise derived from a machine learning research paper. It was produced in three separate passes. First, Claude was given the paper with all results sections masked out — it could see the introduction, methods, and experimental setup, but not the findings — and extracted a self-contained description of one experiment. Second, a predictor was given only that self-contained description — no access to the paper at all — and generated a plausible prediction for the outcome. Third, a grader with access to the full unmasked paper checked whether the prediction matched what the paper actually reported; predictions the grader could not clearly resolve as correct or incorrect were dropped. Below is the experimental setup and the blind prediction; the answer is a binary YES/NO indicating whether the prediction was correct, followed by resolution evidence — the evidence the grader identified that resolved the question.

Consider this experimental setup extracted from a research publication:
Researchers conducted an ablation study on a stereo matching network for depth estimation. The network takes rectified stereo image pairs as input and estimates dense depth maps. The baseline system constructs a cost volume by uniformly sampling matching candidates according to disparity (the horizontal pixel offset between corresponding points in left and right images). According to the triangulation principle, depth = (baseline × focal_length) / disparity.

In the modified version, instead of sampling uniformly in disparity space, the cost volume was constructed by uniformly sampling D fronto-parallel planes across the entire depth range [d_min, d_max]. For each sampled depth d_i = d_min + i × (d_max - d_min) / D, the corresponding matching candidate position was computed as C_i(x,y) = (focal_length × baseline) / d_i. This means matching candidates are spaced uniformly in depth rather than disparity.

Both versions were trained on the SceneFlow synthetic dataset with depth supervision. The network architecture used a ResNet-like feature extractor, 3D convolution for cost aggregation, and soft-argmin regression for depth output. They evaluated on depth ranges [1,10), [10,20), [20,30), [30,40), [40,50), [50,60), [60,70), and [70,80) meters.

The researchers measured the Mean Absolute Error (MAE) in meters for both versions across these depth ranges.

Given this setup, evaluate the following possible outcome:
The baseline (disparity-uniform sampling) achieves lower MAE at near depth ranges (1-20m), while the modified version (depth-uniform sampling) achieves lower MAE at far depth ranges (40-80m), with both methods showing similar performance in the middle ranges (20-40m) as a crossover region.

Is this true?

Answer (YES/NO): NO